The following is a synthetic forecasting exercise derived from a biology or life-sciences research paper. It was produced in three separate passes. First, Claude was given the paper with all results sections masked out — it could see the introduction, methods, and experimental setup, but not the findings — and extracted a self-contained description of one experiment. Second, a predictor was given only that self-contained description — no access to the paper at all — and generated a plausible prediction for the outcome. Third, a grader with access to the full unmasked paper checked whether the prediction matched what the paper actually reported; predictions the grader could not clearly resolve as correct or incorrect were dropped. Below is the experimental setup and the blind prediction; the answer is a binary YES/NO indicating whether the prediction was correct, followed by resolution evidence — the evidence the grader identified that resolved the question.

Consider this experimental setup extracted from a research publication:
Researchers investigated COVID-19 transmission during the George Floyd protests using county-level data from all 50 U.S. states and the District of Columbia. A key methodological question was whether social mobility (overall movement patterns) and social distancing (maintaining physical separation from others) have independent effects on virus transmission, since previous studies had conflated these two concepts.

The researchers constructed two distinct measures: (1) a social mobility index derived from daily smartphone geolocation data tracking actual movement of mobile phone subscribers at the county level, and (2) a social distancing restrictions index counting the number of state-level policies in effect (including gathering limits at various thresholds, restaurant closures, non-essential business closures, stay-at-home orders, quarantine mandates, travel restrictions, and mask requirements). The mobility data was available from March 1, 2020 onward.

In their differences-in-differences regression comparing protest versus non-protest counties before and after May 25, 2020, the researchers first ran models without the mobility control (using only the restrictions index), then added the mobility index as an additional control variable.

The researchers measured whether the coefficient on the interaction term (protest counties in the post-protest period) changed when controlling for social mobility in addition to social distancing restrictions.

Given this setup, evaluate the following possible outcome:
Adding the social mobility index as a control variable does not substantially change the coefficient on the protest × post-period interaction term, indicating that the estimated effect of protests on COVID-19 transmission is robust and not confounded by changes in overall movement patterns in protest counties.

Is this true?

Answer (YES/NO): NO